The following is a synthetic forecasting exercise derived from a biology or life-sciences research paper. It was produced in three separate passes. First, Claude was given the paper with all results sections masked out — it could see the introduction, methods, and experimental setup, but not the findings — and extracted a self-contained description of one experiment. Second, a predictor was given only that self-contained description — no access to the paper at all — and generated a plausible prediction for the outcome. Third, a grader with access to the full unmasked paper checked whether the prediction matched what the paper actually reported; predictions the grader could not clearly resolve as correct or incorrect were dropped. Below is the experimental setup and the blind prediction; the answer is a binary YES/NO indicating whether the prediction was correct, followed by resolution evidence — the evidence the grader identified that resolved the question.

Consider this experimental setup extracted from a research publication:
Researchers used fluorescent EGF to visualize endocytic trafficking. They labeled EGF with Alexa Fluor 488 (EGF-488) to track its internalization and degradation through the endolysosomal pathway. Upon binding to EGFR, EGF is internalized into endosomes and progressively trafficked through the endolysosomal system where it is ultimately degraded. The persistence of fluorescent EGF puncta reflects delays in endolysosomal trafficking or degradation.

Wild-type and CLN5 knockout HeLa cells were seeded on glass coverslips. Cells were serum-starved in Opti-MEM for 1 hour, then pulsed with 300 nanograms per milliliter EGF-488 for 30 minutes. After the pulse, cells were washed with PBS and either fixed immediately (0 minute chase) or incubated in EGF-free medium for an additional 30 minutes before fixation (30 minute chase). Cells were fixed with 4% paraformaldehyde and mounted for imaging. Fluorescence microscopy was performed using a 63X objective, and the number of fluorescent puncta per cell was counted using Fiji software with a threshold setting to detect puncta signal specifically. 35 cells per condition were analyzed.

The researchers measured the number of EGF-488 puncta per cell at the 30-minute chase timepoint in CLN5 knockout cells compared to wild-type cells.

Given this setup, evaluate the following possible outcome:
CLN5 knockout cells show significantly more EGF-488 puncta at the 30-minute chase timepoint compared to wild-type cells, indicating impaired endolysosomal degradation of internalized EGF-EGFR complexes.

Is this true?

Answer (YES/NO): NO